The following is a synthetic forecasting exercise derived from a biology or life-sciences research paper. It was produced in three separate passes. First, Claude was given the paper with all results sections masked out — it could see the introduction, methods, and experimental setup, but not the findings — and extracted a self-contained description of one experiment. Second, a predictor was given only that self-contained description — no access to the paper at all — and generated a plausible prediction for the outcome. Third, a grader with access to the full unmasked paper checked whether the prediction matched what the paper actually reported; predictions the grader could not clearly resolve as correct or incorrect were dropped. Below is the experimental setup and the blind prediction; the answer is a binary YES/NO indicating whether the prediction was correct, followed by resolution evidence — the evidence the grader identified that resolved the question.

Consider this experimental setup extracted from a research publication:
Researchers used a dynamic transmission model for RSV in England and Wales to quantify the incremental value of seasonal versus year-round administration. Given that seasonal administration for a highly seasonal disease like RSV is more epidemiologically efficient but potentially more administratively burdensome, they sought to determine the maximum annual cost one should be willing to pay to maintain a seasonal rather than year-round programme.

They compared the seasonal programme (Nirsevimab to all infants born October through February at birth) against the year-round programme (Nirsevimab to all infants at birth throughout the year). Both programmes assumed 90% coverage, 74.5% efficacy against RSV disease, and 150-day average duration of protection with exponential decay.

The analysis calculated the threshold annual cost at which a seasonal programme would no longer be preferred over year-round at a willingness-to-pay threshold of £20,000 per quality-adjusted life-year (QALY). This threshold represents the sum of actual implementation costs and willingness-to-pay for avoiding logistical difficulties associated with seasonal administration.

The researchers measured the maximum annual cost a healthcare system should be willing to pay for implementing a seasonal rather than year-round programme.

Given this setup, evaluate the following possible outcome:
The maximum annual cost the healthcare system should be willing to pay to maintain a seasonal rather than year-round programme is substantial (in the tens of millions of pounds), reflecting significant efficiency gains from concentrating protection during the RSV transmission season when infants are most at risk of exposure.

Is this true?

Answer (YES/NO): NO